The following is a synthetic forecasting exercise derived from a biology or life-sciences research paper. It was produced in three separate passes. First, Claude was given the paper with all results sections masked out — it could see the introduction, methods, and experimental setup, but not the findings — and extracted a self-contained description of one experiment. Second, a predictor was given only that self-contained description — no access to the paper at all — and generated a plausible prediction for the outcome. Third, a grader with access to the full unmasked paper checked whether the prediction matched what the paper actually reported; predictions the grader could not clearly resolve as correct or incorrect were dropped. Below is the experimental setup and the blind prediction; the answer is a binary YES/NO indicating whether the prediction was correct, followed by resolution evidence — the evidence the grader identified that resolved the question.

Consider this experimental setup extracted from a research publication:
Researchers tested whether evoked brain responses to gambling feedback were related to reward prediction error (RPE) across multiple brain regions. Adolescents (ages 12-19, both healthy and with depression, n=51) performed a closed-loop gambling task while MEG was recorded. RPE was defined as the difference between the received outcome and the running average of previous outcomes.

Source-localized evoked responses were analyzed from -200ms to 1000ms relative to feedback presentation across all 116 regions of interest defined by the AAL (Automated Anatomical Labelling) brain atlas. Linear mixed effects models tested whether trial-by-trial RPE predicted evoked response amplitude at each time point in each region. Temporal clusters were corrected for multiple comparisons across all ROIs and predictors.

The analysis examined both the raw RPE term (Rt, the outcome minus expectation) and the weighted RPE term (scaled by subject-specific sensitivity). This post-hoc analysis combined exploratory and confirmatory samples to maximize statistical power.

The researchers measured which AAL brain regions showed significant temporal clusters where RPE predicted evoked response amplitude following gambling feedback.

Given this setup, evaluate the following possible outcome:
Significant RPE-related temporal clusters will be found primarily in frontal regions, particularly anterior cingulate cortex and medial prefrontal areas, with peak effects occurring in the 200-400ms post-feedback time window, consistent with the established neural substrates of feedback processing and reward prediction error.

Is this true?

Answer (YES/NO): NO